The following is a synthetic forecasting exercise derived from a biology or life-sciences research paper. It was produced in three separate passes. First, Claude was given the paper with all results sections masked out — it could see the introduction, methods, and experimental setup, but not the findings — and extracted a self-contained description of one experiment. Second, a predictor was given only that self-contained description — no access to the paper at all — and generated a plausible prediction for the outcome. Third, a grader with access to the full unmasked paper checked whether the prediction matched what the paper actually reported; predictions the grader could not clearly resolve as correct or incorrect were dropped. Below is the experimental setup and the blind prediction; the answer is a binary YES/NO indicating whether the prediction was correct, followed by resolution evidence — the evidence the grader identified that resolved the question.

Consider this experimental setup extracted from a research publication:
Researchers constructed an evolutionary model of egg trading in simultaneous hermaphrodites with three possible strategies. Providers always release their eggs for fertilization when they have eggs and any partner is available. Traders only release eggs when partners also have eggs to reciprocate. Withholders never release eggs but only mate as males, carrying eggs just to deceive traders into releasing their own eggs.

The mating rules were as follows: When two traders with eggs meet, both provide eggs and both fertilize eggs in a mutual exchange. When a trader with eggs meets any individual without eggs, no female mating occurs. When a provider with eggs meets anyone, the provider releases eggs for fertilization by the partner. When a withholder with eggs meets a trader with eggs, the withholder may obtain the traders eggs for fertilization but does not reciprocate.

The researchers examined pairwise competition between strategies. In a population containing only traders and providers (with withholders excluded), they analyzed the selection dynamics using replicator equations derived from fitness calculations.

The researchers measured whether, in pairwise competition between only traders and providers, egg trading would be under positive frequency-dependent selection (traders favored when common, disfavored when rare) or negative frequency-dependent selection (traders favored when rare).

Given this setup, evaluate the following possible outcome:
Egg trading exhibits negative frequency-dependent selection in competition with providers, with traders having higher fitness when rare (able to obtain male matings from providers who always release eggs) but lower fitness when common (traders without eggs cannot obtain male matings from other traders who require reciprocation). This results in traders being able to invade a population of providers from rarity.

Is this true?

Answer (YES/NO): NO